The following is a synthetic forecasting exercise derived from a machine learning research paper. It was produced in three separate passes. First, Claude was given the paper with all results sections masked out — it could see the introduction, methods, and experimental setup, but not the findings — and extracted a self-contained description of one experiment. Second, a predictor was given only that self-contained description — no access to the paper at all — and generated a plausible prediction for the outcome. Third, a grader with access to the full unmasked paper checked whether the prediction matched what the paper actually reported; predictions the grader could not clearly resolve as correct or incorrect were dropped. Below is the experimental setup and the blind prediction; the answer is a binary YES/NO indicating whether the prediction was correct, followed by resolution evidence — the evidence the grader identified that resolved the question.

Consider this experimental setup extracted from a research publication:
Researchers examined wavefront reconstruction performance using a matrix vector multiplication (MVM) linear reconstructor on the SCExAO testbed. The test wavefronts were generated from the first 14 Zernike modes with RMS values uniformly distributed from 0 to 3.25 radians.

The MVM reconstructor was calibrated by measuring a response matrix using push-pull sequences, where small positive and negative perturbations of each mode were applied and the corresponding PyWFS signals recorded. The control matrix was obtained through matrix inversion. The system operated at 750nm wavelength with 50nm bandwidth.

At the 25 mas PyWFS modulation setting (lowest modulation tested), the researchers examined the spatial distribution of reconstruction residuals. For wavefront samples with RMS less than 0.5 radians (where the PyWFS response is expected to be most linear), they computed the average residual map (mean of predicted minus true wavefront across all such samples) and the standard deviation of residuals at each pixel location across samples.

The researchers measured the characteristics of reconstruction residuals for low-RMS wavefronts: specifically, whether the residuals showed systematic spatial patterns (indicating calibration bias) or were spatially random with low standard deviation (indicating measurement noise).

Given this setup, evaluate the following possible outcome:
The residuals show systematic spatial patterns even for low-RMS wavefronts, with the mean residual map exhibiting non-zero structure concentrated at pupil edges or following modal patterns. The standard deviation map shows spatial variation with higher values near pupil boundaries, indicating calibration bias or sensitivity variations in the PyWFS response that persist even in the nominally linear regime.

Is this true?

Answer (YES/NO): NO